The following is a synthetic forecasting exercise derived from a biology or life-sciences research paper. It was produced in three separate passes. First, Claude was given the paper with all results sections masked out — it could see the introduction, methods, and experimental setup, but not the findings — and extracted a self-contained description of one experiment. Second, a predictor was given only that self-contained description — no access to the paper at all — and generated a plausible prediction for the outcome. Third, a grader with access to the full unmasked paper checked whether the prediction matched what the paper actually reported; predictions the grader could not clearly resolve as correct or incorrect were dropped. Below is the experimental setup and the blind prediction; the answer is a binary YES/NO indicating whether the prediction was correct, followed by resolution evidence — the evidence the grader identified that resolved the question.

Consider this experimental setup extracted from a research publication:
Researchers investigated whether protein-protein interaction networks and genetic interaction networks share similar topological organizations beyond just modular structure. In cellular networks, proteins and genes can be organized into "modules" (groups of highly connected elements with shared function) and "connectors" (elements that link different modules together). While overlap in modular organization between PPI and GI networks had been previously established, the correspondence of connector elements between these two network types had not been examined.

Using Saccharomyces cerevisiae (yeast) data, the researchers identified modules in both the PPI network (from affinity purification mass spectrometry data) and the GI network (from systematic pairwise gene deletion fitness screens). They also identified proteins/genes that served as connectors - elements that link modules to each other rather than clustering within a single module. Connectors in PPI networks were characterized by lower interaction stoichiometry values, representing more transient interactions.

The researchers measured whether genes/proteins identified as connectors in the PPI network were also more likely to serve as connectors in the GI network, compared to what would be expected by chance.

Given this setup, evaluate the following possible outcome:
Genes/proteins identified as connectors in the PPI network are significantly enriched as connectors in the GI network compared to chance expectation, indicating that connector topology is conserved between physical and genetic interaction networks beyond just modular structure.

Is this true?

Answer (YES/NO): YES